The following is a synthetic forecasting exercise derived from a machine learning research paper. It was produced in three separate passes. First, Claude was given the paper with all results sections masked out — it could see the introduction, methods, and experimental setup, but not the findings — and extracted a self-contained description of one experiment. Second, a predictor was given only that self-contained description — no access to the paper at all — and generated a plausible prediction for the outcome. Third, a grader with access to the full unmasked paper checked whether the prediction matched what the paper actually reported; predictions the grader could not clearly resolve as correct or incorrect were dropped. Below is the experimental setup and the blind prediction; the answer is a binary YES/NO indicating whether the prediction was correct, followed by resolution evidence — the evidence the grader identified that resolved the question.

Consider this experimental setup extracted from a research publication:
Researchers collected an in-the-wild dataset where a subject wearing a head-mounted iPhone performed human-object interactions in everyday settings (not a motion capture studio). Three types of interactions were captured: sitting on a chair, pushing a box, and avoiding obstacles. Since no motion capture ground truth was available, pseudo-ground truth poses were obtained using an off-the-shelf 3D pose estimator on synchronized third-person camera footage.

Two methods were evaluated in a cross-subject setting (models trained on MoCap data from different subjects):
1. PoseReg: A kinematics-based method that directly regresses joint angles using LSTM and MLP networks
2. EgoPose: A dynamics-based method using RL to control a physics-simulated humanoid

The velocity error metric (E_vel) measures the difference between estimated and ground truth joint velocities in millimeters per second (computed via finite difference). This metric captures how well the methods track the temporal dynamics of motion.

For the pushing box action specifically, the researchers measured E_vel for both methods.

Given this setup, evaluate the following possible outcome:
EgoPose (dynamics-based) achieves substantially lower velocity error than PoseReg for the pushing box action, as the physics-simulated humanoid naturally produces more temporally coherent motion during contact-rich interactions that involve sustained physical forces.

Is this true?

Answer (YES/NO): NO